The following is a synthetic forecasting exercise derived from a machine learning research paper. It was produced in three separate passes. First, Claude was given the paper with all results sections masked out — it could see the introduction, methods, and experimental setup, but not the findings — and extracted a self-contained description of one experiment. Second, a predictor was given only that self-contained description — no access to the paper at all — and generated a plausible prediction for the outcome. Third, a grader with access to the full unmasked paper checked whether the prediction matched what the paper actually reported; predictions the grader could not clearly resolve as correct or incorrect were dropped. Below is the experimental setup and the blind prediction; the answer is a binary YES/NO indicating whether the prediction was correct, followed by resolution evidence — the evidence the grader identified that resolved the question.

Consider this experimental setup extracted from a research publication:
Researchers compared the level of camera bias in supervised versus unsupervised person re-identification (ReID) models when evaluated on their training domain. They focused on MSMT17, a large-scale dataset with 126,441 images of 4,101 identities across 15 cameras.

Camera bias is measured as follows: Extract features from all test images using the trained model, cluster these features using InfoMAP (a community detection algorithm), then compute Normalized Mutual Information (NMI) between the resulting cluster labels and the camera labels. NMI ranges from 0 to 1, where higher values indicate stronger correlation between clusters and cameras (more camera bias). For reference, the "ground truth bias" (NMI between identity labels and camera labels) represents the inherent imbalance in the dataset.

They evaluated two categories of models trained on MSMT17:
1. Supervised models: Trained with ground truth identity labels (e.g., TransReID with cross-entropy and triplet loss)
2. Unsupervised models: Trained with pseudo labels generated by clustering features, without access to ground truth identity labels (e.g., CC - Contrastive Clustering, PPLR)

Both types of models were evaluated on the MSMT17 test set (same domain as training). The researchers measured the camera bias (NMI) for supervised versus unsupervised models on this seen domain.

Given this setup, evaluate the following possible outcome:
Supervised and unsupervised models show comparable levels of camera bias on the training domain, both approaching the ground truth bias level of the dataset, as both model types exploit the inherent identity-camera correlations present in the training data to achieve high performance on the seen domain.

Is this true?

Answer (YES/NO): NO